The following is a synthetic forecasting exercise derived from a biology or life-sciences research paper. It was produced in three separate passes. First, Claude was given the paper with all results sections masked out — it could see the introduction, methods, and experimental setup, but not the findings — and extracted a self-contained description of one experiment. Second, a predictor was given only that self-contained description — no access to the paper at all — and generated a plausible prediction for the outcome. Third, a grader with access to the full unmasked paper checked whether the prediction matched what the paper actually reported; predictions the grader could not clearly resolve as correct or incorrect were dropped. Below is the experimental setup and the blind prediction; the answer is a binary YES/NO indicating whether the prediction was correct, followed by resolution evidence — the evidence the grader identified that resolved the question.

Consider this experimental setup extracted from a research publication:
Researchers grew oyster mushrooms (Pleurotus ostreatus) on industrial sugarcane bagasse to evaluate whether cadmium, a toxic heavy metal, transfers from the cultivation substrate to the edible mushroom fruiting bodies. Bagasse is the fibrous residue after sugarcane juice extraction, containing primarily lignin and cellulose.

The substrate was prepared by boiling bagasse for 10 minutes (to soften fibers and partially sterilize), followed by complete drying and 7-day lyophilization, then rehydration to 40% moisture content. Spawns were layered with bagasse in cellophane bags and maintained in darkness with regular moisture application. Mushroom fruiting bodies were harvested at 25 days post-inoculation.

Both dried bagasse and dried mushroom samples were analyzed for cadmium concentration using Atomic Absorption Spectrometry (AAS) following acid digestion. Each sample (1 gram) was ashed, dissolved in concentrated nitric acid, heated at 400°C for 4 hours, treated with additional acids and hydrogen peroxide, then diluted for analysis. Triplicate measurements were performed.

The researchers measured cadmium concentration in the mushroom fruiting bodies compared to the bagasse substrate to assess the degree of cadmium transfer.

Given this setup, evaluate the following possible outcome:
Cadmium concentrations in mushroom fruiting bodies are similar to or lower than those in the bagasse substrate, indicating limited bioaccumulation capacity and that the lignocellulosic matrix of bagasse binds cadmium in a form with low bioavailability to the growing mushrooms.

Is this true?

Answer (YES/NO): NO